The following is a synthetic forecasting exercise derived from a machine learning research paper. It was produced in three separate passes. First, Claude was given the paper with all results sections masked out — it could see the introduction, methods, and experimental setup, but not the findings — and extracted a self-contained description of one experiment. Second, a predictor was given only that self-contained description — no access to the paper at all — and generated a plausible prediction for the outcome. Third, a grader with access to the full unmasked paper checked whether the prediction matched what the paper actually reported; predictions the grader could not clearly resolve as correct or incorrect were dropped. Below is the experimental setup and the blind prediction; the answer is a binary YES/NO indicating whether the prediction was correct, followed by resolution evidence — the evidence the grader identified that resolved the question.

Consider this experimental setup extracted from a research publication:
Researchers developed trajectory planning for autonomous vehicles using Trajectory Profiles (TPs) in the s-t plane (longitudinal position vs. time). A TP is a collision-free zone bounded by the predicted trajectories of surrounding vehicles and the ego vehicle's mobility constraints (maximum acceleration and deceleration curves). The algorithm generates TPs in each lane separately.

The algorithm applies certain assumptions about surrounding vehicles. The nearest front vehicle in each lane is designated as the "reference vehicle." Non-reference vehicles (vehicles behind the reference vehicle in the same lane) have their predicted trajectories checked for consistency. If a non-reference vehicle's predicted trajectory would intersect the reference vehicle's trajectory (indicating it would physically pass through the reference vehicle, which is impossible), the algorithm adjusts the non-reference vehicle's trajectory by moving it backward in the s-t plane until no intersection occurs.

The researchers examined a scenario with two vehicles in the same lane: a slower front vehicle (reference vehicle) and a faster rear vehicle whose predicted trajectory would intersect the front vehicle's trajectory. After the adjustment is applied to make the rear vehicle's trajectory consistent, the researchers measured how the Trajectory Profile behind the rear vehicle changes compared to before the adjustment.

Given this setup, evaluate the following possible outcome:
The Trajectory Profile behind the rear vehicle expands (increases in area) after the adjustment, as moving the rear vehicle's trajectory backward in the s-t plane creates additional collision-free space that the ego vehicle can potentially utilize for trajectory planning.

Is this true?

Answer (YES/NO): NO